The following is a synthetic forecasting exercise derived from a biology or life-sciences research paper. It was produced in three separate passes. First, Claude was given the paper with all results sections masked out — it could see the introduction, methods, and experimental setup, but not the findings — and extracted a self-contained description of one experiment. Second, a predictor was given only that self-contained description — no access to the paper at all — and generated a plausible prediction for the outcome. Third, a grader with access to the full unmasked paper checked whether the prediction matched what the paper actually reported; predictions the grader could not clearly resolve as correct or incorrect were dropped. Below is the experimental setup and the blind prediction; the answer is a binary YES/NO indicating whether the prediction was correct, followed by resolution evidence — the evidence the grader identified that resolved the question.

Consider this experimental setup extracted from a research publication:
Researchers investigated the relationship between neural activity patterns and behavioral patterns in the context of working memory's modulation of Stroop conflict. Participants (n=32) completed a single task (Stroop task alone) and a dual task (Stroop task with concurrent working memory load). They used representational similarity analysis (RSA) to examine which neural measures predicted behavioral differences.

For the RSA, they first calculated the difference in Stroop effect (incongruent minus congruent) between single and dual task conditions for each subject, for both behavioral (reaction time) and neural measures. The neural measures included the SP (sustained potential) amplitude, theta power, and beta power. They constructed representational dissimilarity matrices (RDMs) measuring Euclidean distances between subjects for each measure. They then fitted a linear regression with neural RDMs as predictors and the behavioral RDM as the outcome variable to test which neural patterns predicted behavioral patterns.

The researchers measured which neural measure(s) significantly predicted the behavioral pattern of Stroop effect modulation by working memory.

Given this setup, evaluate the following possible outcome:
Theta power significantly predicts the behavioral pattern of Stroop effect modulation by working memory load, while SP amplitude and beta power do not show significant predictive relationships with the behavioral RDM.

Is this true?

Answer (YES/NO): YES